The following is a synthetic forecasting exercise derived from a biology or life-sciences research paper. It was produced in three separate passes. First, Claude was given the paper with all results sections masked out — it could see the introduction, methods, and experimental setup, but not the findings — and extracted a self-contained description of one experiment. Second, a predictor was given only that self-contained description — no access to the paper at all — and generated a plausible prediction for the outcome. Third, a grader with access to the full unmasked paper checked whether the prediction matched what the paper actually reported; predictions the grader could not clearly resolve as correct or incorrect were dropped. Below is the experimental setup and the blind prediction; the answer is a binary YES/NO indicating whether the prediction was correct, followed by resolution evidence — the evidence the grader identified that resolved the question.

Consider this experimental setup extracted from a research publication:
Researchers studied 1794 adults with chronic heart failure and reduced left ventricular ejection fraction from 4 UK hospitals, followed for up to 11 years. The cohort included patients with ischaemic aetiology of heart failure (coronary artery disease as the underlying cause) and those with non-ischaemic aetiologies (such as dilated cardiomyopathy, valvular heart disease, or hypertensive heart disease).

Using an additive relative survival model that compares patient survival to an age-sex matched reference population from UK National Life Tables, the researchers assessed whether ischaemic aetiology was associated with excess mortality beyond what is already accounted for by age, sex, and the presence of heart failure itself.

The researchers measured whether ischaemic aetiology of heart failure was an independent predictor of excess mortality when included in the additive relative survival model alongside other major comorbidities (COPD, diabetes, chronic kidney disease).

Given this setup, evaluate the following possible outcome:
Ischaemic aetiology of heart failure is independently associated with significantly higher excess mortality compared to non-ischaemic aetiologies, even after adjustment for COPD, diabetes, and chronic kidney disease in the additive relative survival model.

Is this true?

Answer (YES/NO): YES